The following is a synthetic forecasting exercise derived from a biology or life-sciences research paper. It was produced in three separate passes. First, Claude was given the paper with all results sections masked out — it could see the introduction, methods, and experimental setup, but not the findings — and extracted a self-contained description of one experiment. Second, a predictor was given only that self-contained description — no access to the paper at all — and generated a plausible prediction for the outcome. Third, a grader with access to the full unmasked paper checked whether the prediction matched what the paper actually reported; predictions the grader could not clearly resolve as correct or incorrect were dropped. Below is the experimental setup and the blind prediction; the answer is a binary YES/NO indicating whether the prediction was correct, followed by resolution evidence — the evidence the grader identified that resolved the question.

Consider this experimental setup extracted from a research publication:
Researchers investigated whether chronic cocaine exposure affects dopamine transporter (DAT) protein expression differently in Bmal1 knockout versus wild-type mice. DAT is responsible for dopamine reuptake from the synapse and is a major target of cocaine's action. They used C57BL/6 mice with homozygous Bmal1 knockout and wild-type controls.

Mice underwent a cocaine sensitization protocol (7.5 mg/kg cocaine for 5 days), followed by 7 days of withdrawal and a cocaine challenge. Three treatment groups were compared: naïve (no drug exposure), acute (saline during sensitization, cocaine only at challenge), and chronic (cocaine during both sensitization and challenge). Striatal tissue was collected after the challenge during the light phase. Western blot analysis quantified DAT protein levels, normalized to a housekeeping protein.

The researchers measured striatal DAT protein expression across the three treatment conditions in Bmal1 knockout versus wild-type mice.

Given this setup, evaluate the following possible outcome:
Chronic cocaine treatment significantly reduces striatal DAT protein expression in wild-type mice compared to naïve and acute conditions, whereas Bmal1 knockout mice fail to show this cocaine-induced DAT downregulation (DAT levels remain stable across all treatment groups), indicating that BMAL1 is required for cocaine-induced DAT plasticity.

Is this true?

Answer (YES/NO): NO